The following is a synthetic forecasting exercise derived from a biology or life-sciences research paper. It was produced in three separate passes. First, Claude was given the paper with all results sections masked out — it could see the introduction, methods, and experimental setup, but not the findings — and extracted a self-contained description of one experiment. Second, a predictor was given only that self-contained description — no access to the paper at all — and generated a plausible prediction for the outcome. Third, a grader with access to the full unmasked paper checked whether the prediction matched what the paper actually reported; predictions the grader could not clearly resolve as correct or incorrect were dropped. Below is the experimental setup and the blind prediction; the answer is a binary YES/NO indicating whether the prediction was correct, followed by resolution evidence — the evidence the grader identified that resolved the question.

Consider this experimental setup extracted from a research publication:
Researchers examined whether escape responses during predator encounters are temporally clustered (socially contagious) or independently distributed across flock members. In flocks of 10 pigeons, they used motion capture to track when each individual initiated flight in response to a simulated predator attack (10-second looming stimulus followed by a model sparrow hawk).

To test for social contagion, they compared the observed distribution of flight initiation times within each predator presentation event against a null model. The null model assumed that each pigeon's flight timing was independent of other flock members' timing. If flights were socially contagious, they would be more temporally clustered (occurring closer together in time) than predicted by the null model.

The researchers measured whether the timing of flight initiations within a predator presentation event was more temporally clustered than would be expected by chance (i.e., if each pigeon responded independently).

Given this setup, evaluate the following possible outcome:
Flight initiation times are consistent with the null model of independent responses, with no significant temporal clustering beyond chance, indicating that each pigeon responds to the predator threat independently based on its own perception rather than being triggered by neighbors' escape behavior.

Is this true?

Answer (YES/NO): NO